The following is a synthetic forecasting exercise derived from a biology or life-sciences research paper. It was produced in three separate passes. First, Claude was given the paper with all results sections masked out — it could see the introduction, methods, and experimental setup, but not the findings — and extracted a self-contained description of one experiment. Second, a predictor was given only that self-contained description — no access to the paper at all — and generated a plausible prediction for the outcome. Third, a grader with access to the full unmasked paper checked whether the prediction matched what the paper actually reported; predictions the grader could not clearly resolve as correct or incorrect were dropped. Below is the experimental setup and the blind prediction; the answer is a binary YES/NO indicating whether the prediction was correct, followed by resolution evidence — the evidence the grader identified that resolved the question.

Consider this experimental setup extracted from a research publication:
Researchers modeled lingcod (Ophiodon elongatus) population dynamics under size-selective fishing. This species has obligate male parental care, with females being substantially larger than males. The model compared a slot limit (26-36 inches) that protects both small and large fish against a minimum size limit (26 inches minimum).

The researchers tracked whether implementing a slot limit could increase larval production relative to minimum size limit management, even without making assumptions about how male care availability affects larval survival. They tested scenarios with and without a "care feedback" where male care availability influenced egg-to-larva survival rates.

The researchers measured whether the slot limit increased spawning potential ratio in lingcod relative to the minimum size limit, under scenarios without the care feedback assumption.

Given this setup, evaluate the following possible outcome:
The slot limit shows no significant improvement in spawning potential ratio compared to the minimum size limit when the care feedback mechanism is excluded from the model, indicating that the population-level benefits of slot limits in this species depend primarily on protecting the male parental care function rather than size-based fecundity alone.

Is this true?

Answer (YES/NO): NO